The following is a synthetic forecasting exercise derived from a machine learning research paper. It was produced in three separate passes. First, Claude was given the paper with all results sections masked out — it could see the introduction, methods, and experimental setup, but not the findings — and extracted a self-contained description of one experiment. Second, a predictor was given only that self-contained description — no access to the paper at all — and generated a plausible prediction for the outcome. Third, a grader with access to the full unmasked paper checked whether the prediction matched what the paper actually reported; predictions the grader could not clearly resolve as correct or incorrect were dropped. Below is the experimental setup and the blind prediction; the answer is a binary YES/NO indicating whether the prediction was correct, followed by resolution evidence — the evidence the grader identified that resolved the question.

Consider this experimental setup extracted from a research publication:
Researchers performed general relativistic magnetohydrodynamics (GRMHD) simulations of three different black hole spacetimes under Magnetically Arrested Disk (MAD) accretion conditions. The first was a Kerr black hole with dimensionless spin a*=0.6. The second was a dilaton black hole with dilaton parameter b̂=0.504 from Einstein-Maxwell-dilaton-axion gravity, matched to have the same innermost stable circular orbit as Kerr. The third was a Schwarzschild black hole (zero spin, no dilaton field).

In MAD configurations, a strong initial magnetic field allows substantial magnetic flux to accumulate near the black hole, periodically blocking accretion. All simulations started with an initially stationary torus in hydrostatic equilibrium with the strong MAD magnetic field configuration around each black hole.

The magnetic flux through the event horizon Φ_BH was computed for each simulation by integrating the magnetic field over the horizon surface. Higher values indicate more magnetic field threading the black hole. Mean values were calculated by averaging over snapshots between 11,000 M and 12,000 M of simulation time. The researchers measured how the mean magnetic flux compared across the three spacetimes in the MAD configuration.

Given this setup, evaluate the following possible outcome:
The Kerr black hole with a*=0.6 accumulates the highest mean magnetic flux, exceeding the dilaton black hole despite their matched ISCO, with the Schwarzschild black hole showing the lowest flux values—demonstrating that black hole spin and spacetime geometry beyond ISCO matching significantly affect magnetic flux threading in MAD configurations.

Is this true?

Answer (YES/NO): NO